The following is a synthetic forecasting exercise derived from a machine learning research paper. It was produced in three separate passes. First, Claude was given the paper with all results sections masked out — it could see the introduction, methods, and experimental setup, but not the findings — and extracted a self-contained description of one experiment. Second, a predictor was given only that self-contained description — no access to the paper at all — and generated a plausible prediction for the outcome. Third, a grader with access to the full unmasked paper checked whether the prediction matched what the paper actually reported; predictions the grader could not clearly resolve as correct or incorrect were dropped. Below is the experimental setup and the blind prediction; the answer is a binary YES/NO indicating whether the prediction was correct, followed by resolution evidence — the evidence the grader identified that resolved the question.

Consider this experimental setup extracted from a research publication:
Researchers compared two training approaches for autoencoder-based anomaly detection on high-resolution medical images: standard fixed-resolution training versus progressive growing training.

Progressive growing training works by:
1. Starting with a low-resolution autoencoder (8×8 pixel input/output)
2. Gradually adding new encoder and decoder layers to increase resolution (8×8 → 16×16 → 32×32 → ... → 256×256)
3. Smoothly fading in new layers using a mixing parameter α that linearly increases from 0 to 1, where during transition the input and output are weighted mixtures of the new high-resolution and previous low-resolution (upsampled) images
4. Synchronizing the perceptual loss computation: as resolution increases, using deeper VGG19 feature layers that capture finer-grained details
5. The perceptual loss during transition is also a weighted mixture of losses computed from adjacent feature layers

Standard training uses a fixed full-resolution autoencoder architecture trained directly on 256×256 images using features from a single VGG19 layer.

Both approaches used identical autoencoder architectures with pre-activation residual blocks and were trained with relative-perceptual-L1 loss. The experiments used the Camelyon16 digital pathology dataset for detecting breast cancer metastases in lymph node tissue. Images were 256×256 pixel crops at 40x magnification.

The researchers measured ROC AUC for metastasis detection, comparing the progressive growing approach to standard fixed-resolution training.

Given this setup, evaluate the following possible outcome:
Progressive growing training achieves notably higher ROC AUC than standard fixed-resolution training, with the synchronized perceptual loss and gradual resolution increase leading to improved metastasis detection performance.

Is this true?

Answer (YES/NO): YES